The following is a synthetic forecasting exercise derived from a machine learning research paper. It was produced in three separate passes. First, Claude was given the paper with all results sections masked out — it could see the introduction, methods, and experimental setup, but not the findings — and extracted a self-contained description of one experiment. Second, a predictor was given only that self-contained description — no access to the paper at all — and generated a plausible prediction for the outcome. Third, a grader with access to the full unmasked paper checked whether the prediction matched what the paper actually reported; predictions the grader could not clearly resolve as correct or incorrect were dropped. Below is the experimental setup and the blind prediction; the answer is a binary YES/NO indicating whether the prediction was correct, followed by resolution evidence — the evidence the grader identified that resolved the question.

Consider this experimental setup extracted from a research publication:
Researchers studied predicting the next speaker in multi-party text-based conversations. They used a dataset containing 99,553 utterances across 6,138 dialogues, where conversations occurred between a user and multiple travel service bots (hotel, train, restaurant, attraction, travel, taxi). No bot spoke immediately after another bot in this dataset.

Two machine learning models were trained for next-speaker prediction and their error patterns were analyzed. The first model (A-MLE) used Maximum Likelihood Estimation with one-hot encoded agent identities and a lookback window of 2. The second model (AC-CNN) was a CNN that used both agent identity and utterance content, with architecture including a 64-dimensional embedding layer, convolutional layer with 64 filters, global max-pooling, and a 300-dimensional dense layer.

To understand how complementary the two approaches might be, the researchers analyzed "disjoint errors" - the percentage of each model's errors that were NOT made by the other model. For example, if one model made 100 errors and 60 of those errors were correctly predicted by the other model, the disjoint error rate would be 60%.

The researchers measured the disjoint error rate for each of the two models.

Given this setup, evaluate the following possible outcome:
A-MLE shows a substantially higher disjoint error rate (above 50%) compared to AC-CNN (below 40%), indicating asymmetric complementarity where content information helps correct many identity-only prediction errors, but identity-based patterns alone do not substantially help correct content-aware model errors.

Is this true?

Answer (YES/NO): YES